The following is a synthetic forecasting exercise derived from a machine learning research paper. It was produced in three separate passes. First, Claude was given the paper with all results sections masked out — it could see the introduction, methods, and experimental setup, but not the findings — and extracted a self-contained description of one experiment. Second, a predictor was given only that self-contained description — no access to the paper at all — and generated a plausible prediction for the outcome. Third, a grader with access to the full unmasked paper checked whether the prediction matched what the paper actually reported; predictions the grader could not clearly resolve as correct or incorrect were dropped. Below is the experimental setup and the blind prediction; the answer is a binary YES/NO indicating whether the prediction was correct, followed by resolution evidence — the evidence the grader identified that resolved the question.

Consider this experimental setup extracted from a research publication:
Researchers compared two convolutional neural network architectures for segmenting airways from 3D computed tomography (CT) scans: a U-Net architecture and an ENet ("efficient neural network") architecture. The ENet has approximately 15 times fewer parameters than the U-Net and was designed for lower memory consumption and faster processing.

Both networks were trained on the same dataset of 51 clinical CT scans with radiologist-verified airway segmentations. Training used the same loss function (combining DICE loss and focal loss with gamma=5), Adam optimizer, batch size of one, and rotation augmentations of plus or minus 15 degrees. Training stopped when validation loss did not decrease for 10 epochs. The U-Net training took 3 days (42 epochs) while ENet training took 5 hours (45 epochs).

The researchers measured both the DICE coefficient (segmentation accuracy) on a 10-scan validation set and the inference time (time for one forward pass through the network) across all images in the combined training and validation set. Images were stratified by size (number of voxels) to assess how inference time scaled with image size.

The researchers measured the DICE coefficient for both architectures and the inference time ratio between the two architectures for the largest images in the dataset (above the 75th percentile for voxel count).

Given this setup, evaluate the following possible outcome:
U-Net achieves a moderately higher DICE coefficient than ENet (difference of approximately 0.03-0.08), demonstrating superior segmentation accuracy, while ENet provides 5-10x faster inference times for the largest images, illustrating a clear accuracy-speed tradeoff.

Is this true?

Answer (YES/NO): YES